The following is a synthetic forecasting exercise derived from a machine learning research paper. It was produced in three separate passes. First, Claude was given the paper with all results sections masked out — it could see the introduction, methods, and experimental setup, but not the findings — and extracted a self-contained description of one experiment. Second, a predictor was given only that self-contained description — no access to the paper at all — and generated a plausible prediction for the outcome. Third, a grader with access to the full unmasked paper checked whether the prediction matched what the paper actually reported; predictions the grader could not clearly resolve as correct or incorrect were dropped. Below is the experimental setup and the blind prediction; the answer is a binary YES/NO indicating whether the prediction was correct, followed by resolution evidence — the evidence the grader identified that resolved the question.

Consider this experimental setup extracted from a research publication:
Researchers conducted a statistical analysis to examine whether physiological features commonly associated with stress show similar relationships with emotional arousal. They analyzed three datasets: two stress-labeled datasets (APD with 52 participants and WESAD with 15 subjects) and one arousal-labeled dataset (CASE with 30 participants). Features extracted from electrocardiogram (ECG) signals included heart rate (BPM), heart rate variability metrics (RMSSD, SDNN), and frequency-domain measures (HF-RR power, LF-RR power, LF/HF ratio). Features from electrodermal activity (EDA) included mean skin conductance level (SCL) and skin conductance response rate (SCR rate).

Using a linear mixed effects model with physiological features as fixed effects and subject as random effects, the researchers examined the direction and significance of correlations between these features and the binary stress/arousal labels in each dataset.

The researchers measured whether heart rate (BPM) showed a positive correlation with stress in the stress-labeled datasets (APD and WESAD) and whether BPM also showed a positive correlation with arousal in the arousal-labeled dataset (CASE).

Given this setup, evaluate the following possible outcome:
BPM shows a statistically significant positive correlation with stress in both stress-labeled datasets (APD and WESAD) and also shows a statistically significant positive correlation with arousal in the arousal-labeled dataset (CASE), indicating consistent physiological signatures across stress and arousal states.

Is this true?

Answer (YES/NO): YES